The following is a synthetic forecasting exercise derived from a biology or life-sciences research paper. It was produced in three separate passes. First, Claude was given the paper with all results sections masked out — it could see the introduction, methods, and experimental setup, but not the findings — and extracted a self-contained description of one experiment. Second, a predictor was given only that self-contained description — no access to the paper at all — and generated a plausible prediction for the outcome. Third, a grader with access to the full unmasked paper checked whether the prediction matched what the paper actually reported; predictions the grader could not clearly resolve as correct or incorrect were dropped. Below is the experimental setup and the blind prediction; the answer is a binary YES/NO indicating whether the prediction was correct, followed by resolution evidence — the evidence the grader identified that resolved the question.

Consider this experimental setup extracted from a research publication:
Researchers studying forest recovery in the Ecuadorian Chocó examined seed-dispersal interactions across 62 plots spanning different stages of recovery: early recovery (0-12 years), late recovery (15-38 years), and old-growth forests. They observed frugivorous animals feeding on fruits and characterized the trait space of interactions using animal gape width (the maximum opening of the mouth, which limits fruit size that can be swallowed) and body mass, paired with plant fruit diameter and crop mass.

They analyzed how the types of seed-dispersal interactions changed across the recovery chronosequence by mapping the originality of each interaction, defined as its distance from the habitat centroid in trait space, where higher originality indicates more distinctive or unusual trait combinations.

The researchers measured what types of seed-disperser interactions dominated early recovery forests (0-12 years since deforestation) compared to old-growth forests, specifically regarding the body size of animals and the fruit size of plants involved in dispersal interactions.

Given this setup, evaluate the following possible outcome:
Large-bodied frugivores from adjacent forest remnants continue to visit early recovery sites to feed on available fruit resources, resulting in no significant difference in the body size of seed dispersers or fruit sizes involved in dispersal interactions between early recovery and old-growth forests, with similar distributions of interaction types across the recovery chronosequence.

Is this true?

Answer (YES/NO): NO